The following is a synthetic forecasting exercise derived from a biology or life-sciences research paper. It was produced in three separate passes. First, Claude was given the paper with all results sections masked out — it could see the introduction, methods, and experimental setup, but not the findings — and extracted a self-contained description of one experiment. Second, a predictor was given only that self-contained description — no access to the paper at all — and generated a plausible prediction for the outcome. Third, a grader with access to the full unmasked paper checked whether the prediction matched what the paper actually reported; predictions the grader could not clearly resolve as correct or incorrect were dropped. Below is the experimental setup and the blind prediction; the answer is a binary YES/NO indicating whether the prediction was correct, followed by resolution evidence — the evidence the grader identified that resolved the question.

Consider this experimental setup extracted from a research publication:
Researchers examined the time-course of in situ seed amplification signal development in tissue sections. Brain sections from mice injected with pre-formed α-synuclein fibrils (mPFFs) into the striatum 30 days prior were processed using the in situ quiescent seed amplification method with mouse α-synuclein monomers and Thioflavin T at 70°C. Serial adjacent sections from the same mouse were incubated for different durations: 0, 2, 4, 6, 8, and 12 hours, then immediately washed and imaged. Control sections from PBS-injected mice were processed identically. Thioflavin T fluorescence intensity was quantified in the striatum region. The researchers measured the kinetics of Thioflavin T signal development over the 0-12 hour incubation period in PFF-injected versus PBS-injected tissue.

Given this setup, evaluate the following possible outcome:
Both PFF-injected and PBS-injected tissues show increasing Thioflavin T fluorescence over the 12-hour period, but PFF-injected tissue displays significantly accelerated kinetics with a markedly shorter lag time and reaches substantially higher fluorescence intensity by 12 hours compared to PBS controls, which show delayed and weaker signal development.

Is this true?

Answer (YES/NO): NO